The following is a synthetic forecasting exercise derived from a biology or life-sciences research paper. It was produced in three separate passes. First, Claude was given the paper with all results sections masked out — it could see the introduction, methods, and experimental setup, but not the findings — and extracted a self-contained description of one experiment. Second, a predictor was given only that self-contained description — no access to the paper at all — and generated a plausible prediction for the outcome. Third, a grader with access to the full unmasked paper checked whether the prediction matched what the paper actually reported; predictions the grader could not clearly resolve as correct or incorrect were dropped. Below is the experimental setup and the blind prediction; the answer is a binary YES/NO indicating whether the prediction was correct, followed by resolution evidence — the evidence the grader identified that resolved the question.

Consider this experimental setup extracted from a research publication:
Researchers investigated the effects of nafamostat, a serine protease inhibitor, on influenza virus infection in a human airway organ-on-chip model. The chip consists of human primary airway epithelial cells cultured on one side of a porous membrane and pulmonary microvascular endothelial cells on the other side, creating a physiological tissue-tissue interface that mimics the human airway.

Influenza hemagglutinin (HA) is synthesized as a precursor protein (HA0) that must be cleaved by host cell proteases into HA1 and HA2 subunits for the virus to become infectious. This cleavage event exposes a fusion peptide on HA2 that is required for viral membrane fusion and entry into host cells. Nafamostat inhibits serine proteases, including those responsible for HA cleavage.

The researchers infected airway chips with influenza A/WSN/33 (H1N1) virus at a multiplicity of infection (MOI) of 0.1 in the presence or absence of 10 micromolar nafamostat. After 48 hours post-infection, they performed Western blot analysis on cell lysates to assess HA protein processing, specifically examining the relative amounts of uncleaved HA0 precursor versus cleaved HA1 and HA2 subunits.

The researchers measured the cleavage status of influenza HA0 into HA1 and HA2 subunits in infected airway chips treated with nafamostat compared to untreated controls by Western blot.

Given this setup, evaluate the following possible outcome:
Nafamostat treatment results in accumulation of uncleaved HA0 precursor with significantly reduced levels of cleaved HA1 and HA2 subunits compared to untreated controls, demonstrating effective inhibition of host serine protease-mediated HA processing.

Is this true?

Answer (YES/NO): YES